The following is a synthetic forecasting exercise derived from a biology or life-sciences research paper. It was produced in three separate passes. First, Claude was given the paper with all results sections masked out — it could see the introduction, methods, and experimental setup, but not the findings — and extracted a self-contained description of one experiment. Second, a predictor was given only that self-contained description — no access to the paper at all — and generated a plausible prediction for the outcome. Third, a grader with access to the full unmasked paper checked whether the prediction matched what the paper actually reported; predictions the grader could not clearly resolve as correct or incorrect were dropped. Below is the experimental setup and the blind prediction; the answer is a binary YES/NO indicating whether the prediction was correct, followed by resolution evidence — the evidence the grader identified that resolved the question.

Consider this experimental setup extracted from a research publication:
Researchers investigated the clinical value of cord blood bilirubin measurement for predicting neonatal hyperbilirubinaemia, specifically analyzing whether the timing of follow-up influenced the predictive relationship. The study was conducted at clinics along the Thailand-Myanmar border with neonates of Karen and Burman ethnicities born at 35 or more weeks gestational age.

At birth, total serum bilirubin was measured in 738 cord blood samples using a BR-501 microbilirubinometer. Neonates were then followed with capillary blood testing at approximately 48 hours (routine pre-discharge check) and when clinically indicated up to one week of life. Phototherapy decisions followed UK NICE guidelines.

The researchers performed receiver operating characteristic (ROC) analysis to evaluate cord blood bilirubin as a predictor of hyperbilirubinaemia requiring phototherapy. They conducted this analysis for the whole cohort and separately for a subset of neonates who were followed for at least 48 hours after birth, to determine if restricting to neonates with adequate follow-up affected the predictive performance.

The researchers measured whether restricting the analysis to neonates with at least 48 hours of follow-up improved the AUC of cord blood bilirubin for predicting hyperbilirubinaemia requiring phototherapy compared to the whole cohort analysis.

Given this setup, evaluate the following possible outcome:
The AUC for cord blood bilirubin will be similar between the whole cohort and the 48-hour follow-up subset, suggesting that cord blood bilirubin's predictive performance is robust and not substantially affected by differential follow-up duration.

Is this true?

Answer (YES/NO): YES